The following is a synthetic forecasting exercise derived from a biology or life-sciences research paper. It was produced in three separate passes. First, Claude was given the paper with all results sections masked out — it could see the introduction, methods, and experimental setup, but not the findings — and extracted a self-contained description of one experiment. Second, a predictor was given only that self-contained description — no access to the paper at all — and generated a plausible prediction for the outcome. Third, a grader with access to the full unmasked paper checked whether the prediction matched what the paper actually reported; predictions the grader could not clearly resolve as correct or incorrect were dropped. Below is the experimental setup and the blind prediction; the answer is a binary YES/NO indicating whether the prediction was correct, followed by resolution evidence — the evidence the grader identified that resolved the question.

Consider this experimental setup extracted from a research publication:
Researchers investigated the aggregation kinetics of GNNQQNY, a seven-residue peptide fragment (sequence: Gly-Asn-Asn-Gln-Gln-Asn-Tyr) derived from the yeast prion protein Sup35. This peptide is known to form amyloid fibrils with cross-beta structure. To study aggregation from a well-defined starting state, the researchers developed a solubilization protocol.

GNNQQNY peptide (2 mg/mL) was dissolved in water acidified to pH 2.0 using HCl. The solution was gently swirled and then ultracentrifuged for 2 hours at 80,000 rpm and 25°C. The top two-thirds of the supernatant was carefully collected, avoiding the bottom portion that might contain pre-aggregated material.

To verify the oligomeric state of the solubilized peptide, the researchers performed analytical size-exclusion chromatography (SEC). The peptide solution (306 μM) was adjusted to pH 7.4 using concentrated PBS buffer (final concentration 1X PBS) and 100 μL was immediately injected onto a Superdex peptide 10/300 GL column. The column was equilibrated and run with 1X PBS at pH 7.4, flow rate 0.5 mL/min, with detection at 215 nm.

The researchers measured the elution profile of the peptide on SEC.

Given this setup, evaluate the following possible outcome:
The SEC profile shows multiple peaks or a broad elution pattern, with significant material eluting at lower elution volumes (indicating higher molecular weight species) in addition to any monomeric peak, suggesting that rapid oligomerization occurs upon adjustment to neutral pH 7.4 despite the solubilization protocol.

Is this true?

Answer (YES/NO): NO